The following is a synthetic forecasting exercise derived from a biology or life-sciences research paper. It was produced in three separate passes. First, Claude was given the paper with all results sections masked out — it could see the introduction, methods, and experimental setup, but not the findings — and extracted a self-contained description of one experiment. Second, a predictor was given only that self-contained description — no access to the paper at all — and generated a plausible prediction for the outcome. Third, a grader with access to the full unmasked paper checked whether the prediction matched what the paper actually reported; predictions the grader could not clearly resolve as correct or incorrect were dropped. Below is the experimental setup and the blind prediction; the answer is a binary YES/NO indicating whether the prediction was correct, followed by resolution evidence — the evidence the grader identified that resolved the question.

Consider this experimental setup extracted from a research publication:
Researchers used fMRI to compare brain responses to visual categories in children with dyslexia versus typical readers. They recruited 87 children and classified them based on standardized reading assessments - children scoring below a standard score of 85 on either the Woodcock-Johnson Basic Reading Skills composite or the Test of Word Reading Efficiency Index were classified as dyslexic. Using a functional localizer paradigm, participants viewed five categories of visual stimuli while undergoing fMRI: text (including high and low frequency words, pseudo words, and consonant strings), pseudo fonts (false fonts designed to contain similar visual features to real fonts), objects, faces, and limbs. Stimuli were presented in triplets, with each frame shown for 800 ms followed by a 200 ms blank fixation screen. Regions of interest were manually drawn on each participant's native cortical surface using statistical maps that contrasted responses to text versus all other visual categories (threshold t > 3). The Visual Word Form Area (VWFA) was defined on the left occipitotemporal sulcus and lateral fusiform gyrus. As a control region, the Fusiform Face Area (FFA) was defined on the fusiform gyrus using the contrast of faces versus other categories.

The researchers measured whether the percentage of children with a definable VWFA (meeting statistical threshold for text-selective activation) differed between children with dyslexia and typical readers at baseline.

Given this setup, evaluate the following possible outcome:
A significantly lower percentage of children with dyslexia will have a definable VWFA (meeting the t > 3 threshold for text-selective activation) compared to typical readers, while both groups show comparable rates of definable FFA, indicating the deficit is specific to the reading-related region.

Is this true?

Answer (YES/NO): YES